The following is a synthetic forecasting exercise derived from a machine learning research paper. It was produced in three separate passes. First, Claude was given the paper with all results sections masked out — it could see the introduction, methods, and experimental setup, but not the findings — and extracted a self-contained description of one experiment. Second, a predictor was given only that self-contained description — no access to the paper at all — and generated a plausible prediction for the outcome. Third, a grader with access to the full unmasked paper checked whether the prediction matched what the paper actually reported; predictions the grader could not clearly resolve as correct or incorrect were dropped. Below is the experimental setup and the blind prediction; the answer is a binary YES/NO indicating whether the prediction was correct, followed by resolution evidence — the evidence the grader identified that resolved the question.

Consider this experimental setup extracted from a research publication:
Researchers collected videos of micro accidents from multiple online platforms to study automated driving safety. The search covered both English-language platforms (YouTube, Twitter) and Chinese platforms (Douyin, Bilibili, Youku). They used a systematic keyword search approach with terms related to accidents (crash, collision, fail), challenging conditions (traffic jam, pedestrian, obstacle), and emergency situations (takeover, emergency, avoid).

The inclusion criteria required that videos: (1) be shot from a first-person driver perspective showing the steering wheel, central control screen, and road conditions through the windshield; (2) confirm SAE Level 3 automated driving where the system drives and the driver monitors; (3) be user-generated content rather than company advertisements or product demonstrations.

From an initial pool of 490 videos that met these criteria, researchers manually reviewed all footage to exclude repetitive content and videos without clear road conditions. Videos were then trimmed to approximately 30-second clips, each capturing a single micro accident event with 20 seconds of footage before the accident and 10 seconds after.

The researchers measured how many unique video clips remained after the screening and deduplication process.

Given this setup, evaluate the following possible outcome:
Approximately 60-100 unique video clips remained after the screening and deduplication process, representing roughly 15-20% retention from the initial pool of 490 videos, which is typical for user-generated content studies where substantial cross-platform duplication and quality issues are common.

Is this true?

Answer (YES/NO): NO